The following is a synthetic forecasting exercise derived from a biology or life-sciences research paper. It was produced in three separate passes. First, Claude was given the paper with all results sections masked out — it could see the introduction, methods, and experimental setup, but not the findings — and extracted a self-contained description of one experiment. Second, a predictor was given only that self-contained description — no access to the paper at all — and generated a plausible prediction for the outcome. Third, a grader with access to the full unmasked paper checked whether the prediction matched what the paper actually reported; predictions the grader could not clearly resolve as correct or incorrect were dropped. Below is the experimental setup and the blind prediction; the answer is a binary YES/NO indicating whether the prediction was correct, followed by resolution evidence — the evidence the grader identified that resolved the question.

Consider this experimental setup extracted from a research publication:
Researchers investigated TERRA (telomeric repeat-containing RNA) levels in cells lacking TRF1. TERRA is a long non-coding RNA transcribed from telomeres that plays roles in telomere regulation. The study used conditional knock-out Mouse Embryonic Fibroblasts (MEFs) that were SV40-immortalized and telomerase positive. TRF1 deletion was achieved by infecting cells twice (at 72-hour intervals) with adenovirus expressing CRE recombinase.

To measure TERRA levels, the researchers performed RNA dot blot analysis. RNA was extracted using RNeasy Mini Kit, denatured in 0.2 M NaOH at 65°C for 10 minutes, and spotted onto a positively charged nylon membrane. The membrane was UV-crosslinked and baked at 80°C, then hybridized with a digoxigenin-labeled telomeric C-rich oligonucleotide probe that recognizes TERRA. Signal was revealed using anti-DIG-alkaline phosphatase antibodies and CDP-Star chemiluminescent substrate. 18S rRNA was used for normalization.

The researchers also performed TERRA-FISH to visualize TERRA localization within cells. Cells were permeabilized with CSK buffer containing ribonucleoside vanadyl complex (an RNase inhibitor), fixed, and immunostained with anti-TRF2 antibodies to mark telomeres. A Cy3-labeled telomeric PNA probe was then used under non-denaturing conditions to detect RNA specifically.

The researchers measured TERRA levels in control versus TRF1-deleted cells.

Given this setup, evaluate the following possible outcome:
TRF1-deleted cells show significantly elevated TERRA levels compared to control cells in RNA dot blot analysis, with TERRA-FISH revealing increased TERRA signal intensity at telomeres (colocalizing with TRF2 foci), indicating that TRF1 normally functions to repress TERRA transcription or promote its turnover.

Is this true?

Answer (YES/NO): YES